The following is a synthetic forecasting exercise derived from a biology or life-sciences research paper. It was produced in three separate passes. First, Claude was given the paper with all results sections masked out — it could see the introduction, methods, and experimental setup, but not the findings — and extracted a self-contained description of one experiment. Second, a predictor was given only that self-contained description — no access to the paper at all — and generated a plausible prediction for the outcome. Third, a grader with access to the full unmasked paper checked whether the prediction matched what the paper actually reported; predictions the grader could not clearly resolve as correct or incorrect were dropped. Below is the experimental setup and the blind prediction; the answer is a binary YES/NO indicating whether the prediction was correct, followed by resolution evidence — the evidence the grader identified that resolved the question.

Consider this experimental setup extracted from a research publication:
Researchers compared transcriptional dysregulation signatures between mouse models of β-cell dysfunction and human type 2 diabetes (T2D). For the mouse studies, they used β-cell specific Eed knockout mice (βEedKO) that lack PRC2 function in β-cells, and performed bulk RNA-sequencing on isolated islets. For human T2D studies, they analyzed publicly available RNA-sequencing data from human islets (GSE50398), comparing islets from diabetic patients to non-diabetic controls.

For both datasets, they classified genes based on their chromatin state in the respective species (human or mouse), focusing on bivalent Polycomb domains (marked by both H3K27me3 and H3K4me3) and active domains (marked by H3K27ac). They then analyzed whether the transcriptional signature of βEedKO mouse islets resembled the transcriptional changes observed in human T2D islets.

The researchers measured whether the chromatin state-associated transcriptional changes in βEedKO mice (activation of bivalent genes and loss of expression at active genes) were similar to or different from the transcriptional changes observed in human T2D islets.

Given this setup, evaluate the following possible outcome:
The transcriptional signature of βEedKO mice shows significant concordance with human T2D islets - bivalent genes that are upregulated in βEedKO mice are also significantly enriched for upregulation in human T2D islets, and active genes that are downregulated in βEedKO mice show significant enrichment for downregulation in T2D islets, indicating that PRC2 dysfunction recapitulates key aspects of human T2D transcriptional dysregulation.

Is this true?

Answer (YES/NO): YES